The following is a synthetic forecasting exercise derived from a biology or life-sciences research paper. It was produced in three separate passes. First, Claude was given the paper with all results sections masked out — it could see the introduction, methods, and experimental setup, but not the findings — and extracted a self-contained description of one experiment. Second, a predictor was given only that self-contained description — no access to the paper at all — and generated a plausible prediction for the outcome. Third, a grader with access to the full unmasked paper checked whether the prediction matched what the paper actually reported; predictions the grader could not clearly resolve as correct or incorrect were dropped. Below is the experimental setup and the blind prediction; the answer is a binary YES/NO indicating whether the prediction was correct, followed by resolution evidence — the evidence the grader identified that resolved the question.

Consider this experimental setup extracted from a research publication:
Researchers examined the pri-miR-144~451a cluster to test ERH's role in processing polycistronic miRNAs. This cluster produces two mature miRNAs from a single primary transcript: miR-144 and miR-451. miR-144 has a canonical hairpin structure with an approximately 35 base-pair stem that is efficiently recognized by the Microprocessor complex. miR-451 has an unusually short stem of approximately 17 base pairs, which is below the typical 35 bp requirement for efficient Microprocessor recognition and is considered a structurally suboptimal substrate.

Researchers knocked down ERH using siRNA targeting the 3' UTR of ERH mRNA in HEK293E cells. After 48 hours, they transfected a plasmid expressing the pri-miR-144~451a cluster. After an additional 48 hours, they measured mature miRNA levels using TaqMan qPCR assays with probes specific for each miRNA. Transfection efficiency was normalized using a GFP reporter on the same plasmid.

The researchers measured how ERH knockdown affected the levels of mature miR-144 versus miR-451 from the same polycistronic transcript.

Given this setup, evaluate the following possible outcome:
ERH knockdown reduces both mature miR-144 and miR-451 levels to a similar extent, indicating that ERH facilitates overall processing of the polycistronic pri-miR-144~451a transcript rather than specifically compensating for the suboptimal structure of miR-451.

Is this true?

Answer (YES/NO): NO